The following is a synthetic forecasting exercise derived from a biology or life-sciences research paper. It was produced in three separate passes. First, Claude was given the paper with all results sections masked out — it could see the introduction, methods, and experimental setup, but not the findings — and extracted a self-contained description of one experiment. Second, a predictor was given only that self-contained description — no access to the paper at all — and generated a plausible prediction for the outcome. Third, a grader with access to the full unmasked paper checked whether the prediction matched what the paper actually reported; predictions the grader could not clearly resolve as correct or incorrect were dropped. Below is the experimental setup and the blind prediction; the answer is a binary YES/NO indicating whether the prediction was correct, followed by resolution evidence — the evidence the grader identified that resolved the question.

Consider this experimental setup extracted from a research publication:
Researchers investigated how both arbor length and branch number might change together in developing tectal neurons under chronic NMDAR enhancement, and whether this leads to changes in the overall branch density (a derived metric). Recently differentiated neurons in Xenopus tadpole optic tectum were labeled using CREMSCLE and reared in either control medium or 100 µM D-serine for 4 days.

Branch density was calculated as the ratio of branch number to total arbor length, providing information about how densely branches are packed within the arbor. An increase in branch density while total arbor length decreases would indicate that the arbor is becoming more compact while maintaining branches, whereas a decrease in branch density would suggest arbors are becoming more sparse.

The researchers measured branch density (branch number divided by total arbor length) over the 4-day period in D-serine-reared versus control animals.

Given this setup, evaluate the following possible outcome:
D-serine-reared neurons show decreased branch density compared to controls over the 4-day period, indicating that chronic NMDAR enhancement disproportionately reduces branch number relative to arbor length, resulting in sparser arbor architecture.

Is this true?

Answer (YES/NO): NO